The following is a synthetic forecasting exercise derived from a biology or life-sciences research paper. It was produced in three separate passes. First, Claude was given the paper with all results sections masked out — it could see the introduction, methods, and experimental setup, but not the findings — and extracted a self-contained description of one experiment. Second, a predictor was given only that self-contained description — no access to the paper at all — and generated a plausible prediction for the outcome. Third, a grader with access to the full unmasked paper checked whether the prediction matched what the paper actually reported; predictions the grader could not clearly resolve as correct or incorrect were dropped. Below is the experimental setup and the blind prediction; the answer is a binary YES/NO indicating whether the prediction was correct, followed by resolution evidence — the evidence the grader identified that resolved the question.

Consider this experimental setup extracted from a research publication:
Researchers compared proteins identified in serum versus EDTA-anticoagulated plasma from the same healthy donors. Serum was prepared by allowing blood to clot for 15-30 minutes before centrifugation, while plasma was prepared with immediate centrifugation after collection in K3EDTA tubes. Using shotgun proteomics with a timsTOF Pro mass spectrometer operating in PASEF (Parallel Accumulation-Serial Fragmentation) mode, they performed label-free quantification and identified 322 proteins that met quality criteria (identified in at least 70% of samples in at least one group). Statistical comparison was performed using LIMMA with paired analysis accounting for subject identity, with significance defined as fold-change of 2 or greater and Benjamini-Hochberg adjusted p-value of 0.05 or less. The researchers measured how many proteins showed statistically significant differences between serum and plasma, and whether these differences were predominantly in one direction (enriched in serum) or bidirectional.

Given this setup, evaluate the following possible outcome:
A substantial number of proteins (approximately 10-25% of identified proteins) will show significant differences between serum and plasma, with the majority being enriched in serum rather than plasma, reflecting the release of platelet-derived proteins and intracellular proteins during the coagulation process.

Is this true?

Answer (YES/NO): NO